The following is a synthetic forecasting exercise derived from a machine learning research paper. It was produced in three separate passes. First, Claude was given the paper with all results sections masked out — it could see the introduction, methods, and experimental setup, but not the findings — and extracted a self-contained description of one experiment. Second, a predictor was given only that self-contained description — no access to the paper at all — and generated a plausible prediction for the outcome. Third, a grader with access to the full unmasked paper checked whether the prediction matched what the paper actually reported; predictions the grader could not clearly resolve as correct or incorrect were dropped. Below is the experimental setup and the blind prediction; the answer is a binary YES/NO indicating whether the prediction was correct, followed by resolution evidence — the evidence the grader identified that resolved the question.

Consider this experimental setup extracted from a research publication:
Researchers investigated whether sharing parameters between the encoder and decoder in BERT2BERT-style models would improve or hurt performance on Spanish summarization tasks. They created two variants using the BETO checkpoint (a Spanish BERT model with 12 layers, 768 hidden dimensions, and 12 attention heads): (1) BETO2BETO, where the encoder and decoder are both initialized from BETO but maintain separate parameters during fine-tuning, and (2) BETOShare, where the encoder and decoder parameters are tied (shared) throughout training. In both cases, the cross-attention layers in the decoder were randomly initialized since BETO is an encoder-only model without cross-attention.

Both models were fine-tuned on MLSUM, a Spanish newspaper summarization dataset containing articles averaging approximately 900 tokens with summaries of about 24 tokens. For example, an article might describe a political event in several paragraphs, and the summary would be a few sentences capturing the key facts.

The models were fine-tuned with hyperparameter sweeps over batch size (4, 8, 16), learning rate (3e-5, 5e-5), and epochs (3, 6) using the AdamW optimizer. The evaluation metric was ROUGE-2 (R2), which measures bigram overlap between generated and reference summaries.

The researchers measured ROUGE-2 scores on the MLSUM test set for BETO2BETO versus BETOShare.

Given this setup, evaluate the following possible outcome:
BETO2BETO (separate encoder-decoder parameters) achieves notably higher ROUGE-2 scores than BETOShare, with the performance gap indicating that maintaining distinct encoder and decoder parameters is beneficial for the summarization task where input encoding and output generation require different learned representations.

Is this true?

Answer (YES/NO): NO